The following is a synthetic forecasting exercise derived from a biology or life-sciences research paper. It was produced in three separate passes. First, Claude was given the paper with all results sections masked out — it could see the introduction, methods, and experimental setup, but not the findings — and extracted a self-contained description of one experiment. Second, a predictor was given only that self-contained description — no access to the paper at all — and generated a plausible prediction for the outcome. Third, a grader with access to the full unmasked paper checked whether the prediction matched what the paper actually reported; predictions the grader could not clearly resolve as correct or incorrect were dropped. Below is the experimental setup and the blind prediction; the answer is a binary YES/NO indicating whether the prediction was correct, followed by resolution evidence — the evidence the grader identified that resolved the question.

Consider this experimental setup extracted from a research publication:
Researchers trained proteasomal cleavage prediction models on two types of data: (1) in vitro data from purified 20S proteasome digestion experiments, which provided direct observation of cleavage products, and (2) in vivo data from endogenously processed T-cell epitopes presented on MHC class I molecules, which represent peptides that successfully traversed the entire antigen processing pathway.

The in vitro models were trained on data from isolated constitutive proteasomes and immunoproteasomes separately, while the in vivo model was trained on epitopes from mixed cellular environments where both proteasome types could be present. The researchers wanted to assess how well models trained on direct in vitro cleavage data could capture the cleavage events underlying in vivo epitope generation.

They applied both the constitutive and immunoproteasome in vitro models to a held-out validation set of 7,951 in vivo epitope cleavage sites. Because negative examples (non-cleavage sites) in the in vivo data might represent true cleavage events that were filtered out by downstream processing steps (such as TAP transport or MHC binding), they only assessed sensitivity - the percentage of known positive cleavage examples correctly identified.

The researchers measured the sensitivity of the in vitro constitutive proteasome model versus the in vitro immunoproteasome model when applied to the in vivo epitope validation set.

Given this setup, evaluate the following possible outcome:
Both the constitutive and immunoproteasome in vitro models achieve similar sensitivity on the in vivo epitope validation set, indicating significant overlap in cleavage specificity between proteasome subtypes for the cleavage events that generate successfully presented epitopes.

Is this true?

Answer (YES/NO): NO